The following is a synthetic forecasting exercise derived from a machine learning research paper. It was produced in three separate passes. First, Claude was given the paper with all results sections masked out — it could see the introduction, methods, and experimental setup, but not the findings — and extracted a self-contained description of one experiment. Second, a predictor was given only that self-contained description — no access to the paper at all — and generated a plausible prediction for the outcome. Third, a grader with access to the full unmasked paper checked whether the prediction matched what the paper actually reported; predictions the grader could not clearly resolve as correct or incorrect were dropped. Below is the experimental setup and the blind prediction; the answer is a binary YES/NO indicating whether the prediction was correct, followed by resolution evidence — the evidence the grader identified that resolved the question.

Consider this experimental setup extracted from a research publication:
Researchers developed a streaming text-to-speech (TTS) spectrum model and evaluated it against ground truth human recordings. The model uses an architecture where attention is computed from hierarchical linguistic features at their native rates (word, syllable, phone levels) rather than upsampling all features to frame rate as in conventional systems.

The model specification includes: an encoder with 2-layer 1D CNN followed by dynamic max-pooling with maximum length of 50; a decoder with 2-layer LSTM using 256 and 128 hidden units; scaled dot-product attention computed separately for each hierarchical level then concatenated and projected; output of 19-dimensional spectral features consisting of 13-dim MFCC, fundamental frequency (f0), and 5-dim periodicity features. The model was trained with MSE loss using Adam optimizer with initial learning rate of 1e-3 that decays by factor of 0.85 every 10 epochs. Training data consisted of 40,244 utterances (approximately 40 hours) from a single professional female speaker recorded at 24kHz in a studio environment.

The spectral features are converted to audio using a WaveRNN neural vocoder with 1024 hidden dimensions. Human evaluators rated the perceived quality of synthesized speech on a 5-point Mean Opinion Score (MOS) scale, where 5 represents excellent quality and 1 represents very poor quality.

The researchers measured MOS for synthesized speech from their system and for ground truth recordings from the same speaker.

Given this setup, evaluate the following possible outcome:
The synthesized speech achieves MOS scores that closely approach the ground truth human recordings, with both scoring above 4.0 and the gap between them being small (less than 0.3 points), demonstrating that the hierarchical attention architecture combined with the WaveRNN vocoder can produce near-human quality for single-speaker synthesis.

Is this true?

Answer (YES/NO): YES